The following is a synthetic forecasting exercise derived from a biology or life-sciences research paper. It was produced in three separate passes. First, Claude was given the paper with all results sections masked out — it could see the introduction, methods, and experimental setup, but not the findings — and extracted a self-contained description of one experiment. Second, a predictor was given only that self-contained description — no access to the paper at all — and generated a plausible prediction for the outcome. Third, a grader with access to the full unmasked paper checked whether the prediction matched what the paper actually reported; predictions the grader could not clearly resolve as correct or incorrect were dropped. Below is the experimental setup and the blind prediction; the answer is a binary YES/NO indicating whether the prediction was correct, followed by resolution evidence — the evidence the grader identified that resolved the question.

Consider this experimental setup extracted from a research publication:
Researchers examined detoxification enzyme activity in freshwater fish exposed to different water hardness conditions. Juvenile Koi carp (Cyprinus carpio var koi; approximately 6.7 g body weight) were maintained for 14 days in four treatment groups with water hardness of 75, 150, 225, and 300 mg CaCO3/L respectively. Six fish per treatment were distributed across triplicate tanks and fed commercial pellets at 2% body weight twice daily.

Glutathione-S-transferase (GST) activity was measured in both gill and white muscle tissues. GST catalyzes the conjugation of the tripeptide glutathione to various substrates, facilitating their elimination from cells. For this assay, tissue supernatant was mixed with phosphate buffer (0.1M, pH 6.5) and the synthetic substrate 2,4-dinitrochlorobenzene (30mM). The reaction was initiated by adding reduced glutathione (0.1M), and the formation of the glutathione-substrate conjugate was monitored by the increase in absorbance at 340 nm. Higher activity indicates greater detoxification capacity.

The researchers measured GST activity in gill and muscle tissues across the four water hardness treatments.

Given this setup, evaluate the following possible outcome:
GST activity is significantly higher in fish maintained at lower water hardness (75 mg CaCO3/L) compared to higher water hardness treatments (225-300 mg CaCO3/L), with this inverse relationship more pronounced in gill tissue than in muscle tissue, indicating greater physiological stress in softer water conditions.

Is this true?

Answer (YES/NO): NO